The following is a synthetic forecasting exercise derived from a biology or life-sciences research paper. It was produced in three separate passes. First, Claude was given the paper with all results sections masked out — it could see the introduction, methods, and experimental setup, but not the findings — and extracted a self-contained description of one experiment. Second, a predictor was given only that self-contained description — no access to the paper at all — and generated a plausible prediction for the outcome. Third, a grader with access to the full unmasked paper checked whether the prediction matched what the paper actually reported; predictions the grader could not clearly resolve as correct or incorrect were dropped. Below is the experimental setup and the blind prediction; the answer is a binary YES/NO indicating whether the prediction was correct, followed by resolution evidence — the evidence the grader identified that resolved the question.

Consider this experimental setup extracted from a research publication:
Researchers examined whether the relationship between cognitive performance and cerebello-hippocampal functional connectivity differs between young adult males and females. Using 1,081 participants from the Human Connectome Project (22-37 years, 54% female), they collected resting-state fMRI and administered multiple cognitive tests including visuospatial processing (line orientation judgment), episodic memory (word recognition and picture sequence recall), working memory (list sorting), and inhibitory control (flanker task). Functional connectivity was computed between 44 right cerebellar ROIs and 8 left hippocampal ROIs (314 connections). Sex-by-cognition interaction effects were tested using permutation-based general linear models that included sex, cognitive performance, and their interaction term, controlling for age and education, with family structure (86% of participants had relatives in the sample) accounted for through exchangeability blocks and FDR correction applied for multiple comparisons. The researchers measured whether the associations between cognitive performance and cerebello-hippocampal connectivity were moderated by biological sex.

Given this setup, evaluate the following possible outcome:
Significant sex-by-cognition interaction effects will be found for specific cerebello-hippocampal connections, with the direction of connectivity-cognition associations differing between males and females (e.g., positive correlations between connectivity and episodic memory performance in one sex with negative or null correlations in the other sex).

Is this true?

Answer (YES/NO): NO